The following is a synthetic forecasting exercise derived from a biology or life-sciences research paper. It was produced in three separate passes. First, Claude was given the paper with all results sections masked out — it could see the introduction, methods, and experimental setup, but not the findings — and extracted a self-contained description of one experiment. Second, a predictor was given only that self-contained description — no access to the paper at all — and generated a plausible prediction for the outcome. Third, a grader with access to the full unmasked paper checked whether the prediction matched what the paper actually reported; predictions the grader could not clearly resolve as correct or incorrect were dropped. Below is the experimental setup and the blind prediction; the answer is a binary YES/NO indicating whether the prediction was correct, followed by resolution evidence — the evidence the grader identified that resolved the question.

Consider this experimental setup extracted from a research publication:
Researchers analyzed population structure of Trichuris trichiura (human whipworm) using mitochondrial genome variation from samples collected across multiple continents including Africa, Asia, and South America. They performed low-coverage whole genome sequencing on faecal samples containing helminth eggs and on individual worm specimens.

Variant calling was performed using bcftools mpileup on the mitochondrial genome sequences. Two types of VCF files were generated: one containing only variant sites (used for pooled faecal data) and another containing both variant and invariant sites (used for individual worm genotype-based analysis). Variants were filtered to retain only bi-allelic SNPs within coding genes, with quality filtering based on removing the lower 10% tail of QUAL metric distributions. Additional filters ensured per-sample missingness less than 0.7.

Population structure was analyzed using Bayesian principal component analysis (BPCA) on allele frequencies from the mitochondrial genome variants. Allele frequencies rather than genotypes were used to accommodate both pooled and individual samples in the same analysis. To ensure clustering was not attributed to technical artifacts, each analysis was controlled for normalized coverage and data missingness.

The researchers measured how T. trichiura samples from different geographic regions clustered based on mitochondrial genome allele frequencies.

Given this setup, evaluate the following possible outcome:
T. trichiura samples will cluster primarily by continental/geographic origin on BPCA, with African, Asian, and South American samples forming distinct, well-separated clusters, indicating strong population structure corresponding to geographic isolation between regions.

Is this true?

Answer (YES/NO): YES